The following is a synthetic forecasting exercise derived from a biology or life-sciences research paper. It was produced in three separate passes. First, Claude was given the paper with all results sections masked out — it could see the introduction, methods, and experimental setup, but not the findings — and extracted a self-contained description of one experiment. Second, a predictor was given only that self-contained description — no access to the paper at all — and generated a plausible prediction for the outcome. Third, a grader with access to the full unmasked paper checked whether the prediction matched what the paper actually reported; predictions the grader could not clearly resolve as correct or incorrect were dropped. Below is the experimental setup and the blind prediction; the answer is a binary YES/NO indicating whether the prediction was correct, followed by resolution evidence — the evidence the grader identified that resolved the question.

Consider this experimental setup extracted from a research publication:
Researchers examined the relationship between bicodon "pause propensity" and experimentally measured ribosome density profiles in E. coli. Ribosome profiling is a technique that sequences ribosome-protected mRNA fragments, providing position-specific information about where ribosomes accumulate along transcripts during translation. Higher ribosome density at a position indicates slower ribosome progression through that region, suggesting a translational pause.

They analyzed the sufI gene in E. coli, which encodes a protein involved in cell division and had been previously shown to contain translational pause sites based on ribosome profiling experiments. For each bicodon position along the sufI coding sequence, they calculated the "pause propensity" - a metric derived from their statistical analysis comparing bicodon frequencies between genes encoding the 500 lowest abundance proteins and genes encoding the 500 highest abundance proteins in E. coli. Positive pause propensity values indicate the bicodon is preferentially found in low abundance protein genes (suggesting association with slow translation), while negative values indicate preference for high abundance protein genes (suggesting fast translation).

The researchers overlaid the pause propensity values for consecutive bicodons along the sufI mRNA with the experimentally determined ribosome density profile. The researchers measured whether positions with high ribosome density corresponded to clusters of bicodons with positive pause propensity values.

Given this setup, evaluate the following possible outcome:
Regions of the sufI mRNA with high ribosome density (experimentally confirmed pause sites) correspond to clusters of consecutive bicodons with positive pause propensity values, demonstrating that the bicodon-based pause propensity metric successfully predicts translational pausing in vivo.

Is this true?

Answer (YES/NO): YES